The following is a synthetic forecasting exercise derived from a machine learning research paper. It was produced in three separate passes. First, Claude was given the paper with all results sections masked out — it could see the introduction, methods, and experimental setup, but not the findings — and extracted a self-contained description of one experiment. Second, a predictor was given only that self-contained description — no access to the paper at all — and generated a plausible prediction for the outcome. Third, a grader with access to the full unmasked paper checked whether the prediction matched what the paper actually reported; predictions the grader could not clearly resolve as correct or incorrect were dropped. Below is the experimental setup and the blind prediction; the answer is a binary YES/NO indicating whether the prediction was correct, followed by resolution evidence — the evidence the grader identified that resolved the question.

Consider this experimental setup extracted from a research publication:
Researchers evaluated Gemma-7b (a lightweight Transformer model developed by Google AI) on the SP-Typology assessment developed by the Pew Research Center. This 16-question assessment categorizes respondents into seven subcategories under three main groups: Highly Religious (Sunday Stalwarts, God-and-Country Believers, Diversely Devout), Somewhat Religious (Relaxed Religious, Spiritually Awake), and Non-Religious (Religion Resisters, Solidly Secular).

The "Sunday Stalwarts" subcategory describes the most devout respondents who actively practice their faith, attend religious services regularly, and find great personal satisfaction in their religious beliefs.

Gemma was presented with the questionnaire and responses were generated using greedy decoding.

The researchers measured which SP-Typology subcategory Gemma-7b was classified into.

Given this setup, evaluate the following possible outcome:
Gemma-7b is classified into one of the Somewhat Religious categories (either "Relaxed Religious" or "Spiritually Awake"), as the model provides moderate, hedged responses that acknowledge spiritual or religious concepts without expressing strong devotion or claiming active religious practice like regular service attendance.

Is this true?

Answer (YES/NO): NO